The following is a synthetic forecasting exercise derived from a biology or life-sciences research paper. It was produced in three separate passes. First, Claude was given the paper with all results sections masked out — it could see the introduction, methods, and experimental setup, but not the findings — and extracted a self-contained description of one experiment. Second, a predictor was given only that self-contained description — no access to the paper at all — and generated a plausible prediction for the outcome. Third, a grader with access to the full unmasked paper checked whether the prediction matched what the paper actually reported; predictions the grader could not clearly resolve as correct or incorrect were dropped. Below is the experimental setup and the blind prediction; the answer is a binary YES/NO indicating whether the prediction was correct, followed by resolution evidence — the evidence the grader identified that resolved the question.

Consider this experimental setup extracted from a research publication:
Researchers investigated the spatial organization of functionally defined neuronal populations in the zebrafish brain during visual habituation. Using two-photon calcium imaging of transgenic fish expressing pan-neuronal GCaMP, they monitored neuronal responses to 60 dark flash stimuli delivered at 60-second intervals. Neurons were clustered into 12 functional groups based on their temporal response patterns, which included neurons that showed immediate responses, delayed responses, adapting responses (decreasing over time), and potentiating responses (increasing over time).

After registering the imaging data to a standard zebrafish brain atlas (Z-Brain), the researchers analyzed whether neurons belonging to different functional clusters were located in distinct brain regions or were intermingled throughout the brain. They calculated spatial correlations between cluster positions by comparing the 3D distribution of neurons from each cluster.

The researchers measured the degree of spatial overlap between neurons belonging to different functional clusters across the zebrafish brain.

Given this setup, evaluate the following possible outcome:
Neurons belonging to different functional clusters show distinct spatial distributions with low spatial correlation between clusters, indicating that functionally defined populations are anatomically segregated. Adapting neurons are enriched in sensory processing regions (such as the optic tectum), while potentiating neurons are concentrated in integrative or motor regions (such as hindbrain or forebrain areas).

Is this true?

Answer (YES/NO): NO